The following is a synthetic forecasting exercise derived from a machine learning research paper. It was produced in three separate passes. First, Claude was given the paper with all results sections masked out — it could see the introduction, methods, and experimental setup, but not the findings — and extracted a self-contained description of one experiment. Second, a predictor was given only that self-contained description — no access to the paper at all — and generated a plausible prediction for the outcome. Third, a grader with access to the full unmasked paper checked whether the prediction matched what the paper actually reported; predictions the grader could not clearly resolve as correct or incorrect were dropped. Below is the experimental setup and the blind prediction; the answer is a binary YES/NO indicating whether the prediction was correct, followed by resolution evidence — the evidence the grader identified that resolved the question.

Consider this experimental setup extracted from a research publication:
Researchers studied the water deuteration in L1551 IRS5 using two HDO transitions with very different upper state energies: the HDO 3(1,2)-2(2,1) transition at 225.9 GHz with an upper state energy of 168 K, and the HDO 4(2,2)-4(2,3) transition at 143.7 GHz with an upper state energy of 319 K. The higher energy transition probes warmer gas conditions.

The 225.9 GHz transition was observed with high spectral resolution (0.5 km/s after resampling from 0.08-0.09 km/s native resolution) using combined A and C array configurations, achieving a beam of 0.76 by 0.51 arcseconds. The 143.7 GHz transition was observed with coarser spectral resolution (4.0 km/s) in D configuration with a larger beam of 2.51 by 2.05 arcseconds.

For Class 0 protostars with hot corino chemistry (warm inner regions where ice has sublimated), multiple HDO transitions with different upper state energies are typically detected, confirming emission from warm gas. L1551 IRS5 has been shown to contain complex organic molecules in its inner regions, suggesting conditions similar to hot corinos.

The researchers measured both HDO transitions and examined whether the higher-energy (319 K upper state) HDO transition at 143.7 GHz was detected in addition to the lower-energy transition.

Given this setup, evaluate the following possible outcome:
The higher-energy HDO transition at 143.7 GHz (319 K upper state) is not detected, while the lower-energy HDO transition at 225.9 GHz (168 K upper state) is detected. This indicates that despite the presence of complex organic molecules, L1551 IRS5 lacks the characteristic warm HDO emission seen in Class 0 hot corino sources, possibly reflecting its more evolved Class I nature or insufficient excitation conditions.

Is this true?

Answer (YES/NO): NO